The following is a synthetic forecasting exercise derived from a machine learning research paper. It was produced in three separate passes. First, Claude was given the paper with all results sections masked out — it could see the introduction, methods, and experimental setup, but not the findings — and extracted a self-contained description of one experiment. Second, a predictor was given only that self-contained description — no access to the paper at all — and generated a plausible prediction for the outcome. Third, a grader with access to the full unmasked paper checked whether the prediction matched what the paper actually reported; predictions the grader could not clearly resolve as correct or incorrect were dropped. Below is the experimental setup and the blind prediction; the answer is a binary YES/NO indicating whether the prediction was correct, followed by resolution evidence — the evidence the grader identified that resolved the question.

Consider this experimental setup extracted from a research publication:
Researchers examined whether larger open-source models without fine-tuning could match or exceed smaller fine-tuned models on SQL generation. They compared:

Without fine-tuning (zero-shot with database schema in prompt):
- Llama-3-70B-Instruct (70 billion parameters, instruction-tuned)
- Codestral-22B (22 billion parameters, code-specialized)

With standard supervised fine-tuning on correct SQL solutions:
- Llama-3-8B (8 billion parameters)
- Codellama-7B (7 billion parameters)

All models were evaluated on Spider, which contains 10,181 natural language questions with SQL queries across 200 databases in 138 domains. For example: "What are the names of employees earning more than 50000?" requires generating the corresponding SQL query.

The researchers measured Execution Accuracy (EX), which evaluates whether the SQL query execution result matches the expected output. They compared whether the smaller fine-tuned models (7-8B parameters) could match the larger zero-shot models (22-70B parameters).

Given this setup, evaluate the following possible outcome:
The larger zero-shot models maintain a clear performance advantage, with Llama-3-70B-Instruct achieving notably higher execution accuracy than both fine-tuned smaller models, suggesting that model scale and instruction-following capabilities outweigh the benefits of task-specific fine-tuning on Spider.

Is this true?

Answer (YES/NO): NO